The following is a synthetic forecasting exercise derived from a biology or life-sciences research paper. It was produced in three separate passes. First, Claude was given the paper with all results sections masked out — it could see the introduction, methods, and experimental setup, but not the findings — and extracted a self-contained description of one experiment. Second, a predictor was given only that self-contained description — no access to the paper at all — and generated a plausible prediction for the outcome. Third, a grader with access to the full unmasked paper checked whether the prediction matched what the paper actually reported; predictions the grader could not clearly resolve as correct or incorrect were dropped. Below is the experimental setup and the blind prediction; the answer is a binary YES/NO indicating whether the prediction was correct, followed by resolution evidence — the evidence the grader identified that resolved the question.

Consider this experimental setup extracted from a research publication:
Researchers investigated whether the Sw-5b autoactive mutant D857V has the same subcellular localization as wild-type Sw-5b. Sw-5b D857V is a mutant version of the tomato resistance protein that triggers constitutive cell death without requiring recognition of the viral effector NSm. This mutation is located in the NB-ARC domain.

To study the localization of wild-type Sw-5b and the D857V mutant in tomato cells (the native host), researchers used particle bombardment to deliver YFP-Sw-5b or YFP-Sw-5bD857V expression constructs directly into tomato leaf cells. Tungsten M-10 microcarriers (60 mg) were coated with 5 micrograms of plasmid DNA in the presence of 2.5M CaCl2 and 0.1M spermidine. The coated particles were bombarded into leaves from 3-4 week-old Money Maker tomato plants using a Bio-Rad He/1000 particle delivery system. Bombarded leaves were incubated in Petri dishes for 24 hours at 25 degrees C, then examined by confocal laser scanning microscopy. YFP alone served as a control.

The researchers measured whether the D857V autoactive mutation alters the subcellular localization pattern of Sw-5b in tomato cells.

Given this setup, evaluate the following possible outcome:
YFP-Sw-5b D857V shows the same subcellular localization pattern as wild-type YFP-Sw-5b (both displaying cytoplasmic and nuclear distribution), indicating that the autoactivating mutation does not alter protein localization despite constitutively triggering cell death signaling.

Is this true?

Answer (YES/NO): YES